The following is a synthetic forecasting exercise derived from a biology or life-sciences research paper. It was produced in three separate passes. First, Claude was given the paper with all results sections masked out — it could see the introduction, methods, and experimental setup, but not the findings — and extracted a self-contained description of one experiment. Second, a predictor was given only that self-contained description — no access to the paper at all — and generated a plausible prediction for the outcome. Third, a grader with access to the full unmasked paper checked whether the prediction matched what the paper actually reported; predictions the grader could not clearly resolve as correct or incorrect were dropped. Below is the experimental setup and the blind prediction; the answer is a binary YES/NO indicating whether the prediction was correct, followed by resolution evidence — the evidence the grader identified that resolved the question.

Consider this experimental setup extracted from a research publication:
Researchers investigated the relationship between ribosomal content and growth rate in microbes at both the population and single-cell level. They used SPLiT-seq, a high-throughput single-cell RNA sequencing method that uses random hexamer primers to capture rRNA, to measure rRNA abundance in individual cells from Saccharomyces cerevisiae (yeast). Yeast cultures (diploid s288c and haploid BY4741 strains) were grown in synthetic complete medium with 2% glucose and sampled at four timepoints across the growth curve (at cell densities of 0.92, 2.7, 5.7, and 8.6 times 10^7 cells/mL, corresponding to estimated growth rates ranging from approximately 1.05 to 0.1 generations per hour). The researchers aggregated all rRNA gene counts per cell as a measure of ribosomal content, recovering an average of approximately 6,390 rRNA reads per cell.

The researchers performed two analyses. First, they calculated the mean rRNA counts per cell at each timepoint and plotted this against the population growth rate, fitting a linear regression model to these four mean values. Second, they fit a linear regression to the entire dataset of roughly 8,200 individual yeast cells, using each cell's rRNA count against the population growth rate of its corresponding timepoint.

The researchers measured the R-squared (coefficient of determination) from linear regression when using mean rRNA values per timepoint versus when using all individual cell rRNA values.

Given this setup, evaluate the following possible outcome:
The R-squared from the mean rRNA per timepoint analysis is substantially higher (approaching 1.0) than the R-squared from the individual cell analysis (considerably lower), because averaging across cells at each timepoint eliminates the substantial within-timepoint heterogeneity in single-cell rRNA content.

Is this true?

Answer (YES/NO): YES